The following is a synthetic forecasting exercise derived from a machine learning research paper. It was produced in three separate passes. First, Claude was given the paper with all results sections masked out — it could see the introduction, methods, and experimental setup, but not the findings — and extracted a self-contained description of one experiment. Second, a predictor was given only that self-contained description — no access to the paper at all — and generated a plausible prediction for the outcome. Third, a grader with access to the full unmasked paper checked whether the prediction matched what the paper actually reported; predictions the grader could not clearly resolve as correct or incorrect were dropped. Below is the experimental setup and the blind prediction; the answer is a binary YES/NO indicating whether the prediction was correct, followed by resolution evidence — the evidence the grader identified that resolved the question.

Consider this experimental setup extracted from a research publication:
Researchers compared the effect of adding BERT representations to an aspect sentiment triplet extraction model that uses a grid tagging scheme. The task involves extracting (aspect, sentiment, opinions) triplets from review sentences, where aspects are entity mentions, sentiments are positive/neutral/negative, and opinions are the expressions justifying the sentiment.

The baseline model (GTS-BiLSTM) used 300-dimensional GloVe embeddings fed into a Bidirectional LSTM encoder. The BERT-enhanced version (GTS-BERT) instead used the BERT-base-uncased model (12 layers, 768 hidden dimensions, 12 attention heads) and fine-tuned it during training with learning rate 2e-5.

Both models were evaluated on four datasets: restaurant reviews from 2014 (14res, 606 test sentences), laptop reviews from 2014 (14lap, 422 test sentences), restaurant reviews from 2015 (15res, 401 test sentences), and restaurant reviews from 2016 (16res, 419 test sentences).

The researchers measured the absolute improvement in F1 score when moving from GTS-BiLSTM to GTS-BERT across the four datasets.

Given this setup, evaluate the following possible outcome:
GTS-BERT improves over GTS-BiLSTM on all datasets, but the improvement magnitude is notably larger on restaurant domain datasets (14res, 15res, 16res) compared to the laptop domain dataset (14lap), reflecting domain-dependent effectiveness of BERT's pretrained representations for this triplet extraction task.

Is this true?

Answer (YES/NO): NO